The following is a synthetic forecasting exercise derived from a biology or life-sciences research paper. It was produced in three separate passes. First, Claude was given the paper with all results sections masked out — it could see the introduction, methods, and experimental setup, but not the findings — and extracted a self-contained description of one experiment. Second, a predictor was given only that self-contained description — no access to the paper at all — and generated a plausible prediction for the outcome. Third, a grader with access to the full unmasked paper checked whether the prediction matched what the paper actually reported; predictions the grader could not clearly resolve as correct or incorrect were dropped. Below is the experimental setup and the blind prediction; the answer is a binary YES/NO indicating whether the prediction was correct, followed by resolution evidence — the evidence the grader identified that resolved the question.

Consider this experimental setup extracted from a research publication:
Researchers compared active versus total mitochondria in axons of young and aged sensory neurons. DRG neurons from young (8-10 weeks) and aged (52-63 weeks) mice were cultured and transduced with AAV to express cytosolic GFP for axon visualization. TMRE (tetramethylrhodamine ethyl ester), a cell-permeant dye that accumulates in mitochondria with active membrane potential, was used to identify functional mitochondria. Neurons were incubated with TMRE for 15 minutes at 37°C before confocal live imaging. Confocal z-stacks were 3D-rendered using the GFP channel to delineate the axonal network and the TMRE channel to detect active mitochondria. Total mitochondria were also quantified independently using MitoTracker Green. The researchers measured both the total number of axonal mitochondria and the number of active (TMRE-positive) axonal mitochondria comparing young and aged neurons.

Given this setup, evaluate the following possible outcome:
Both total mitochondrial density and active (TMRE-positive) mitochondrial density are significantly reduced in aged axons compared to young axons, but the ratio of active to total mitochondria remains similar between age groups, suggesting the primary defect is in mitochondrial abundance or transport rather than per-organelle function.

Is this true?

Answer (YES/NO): NO